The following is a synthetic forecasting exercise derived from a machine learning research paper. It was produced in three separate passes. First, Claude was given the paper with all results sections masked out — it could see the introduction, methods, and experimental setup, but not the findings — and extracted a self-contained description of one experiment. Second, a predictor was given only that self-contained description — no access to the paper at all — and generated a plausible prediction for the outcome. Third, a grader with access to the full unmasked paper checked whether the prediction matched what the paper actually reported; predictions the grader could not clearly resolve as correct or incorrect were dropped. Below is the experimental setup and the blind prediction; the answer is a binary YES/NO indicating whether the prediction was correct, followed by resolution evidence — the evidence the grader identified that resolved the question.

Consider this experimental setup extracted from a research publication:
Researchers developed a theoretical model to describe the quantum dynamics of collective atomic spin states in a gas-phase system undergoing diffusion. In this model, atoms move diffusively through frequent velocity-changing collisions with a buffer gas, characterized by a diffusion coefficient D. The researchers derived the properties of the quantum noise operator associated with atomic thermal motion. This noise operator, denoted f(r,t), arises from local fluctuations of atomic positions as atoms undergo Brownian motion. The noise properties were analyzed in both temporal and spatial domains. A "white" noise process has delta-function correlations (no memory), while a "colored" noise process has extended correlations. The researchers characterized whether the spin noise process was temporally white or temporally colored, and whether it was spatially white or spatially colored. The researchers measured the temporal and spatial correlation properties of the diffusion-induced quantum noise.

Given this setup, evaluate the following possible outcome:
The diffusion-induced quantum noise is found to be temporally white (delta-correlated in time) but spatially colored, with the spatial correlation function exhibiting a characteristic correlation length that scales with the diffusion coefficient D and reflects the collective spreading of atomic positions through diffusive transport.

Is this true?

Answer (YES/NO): NO